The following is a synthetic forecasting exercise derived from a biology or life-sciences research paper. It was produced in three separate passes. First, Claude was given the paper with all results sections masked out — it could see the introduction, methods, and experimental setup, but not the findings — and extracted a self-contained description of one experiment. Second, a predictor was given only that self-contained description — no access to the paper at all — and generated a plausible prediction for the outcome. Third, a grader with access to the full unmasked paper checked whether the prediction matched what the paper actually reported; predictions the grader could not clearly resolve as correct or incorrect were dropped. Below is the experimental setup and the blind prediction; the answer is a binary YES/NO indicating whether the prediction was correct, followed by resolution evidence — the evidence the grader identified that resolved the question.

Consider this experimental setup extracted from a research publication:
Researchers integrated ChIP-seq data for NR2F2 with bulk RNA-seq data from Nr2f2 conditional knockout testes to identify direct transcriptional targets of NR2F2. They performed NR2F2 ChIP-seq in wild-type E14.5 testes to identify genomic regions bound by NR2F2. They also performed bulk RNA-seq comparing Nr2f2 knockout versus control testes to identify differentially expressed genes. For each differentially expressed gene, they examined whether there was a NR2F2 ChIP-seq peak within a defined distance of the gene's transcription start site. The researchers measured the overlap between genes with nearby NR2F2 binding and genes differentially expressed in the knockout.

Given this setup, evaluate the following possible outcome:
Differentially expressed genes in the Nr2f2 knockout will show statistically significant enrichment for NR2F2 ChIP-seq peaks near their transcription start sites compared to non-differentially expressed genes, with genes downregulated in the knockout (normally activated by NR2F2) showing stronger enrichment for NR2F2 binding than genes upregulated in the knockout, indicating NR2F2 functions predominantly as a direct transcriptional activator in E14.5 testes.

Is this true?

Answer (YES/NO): NO